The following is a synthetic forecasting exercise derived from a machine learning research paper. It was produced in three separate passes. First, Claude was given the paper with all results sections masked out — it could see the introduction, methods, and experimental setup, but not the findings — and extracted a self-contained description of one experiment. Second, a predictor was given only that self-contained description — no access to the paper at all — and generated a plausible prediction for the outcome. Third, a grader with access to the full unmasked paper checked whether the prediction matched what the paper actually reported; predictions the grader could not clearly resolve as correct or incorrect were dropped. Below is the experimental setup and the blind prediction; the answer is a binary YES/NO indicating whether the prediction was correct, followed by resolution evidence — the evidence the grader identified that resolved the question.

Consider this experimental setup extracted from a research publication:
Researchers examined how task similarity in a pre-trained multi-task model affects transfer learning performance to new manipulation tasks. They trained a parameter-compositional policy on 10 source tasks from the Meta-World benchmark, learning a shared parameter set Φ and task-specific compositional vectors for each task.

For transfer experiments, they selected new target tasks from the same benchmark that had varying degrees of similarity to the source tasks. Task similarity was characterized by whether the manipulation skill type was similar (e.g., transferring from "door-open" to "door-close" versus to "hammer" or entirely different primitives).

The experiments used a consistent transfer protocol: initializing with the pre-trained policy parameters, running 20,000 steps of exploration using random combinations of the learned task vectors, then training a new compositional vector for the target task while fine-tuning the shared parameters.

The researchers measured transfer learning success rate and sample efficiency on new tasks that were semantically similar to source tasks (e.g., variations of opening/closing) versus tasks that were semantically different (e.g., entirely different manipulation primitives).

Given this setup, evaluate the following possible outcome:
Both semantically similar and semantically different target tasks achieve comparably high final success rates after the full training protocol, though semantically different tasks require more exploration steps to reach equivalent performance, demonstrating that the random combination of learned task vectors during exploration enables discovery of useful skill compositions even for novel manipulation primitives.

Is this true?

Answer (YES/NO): NO